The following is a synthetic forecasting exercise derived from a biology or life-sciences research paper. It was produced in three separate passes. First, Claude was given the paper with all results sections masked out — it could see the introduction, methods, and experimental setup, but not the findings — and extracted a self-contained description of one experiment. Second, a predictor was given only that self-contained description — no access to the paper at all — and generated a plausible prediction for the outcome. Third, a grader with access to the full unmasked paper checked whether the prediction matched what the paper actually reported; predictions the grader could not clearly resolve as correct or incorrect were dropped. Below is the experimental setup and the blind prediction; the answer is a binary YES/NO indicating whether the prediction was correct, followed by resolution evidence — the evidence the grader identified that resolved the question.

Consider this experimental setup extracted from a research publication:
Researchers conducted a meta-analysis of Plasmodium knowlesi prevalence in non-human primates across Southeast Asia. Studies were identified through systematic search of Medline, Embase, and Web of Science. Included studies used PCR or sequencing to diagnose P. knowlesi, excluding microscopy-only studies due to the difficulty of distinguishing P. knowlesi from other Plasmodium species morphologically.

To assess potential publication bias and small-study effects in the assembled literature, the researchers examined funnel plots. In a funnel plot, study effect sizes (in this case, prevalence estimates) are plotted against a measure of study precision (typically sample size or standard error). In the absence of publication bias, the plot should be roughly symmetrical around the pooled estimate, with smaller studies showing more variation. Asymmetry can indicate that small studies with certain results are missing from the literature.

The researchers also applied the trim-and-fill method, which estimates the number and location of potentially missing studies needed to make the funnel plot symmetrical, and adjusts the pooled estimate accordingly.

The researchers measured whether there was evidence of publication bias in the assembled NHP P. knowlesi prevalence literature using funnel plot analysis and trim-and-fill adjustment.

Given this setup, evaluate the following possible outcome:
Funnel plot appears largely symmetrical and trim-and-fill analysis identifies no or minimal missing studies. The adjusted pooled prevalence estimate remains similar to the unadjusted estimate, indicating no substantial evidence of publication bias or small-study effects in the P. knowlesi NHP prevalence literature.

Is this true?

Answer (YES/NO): NO